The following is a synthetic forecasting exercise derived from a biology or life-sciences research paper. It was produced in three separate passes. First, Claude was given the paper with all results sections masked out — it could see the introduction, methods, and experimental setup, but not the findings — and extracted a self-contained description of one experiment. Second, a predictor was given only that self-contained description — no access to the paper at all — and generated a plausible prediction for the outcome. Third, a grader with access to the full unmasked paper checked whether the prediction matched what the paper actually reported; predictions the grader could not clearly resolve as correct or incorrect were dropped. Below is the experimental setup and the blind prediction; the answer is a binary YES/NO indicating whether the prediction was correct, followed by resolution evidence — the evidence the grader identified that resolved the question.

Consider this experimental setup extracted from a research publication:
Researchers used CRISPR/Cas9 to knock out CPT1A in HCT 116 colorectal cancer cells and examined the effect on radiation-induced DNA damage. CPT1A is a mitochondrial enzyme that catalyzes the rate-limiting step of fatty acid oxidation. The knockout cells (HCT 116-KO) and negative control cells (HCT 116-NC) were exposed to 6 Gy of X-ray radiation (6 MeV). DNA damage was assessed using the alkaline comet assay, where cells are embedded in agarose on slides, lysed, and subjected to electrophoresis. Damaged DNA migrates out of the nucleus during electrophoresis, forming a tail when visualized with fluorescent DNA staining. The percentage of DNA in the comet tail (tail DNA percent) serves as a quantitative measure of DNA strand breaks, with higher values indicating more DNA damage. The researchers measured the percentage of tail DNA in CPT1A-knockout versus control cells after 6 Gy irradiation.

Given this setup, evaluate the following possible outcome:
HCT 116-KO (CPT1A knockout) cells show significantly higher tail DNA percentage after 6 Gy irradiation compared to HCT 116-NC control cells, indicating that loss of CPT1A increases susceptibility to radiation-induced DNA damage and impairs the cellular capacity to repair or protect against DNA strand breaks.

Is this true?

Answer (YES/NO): NO